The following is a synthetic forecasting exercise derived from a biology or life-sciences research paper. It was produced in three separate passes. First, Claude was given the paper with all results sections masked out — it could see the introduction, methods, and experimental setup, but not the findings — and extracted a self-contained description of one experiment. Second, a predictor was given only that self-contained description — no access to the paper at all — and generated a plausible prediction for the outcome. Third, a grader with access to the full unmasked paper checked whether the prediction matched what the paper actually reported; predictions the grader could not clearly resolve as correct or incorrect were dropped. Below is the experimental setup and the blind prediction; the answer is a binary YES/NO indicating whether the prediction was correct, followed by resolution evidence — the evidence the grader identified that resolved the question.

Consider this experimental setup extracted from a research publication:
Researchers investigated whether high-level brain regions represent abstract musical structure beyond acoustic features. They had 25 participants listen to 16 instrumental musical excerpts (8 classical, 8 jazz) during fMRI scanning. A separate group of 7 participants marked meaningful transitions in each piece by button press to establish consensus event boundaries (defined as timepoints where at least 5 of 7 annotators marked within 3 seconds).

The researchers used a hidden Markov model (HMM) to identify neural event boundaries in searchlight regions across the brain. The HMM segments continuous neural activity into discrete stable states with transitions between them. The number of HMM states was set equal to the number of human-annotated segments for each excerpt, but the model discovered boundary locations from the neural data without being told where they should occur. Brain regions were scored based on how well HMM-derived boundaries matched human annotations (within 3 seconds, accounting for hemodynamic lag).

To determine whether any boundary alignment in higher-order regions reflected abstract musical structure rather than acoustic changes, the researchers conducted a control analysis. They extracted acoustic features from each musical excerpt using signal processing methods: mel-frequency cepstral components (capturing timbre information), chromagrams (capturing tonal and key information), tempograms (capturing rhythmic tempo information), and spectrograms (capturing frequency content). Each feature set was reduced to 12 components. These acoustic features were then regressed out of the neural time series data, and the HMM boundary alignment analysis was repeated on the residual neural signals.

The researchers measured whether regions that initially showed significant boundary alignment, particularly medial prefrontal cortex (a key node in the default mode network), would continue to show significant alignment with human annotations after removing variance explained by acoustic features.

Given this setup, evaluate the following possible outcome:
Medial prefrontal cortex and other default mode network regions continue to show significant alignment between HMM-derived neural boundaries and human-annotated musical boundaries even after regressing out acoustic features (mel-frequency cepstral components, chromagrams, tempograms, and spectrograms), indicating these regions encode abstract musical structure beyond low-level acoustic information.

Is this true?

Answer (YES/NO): YES